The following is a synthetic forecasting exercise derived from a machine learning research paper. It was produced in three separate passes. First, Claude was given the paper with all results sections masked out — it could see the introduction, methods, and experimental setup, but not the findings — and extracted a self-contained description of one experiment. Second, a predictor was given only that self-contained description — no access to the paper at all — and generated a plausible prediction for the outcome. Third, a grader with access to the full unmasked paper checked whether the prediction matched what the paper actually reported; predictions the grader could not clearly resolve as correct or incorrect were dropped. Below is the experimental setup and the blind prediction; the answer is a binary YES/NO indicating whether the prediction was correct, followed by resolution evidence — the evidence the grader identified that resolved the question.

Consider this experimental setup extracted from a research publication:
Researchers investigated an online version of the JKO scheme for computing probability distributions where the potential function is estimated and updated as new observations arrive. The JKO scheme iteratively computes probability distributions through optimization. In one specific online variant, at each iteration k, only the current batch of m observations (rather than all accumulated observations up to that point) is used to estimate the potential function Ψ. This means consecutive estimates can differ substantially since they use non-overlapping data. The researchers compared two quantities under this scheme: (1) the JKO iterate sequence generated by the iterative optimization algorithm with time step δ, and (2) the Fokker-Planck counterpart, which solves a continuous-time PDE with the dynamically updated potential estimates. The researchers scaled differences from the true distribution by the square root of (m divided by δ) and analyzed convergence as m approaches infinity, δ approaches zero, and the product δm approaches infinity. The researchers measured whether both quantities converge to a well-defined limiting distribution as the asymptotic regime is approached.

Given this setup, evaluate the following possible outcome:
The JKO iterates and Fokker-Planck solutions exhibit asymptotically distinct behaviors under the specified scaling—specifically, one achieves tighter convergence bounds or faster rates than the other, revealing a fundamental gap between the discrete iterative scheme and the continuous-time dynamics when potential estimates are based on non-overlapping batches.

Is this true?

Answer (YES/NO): NO